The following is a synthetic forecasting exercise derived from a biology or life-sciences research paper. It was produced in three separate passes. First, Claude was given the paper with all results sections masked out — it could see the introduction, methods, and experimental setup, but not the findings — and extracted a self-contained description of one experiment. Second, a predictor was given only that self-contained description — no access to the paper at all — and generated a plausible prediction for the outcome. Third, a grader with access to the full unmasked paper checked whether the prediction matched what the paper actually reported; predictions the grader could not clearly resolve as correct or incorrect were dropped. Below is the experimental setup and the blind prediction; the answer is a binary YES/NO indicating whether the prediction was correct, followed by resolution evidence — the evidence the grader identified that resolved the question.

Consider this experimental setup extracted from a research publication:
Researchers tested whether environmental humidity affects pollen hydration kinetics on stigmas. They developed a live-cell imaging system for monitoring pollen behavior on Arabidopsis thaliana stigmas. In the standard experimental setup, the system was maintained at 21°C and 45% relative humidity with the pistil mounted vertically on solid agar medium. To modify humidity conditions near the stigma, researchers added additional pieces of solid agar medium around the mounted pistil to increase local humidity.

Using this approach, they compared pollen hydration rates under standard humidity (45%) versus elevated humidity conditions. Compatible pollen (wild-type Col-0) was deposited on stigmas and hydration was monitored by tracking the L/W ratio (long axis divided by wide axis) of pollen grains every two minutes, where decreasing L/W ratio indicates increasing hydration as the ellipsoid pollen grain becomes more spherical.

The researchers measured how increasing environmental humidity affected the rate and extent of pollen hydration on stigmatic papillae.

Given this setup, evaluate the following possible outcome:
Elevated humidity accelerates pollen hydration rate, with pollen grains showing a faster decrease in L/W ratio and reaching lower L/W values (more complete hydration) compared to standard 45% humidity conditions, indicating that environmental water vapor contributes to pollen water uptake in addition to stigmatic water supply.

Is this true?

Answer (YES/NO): NO